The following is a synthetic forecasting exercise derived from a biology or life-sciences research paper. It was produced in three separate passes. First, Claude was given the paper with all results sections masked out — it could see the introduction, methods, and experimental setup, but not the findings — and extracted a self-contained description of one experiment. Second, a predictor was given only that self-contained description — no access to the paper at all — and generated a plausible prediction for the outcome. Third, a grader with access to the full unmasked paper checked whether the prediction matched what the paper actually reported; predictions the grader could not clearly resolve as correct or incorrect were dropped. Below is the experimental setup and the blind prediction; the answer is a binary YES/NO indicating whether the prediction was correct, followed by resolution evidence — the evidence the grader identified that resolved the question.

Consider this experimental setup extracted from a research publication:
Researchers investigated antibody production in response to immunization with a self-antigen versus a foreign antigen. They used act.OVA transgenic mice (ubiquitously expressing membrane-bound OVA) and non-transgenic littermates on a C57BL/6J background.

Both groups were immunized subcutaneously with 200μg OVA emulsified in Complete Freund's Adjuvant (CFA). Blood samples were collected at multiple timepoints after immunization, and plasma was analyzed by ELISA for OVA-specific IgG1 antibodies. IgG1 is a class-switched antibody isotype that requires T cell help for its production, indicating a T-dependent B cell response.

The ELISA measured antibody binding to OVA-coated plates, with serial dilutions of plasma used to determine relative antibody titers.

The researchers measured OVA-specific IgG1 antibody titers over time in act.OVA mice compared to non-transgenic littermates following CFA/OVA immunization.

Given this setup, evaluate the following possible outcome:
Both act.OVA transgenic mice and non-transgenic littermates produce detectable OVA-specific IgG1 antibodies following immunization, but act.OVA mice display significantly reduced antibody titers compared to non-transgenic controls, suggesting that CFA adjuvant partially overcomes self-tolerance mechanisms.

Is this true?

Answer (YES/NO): YES